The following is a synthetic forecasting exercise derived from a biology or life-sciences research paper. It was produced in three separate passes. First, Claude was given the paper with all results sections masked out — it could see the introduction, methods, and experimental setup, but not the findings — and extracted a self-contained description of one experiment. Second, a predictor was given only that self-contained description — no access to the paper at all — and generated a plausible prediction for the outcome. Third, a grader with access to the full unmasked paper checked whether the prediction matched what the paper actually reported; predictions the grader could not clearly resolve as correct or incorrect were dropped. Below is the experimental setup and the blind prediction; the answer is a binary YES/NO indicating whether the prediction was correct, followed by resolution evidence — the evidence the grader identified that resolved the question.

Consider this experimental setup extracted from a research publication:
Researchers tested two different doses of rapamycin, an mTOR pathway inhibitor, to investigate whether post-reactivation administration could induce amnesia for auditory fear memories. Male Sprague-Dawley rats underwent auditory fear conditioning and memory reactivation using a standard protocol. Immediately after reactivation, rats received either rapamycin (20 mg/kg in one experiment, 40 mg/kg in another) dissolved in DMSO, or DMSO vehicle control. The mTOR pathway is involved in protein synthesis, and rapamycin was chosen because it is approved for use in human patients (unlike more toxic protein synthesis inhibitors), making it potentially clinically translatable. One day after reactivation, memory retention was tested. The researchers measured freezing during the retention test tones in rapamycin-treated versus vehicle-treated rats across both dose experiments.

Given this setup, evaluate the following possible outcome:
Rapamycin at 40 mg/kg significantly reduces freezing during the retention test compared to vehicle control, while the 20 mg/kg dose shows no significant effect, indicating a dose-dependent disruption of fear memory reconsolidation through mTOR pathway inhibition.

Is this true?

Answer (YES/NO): NO